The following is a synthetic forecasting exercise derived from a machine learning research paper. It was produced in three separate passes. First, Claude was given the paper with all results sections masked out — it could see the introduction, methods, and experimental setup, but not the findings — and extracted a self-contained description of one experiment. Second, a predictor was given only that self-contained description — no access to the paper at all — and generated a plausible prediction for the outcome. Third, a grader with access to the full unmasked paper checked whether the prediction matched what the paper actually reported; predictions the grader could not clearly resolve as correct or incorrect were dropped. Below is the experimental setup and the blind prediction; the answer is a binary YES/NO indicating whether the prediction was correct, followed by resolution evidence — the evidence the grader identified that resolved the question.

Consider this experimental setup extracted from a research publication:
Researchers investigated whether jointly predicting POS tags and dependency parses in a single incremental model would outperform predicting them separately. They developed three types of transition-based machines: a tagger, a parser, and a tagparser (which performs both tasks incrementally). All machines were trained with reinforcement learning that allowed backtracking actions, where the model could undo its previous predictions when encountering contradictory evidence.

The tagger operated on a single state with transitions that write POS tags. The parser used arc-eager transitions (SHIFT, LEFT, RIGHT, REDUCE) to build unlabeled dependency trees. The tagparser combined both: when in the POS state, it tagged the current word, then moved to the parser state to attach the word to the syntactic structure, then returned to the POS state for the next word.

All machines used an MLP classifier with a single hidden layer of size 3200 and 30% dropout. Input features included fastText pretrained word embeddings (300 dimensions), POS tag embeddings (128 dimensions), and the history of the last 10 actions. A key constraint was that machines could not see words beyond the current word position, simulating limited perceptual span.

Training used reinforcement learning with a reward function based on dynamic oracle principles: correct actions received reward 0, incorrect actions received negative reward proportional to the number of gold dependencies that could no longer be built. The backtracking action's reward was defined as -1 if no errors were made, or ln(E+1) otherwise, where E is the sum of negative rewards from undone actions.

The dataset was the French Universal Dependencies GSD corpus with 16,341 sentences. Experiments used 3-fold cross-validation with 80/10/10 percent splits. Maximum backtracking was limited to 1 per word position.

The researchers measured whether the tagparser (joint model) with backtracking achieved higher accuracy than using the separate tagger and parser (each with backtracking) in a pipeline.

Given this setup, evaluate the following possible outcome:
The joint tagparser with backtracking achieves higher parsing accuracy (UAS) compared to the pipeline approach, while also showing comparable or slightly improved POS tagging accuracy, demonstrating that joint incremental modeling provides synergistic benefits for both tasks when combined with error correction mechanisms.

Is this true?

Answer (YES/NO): NO